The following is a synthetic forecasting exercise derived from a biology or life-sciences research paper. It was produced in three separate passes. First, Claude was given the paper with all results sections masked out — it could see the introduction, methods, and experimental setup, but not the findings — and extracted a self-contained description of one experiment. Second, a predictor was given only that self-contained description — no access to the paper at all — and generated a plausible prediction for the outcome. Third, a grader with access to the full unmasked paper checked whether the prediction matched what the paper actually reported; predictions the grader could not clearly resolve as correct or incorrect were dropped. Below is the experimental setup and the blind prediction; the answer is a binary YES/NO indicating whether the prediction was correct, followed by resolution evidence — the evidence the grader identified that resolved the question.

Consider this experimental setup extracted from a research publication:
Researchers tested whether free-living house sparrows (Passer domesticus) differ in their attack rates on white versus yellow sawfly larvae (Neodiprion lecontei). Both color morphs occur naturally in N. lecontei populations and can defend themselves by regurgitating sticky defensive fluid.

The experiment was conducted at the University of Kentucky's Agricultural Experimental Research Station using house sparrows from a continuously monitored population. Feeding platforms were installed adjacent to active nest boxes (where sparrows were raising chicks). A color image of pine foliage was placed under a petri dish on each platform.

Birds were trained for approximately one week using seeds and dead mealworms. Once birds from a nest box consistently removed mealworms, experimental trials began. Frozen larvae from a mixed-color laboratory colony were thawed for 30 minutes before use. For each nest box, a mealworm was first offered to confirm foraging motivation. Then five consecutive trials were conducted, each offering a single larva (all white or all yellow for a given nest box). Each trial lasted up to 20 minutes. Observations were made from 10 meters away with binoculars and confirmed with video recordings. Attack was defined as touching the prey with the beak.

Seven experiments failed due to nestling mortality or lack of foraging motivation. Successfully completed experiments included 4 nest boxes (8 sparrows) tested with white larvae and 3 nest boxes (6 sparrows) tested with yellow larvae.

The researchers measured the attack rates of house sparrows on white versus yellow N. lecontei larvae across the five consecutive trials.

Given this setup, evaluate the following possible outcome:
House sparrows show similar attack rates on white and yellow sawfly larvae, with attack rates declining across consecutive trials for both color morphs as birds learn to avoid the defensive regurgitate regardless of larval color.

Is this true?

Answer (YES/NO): NO